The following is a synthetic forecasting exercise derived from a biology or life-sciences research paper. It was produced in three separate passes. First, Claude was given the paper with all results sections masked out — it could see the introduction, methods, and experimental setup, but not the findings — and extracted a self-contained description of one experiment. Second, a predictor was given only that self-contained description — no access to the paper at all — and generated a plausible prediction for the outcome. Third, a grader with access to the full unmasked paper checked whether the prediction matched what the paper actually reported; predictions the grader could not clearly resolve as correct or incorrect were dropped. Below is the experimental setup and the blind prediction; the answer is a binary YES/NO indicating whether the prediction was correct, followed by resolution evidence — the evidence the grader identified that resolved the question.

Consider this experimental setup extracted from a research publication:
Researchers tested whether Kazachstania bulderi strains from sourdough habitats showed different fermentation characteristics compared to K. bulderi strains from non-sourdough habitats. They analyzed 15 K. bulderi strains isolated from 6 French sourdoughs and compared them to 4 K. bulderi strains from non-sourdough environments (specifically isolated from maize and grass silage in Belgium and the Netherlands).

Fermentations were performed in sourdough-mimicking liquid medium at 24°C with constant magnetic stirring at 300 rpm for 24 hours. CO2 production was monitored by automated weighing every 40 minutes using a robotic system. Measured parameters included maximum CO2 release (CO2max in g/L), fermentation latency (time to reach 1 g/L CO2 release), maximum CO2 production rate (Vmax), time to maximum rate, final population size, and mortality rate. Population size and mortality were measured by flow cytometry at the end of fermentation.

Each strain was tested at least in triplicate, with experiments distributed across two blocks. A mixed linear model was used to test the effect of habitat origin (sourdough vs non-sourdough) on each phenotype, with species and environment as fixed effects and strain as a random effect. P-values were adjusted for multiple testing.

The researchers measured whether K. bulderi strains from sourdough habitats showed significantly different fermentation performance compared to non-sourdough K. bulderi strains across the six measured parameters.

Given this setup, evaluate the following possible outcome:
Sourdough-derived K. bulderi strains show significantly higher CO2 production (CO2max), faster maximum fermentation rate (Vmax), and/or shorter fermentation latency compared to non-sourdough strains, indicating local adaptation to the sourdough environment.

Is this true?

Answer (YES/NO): NO